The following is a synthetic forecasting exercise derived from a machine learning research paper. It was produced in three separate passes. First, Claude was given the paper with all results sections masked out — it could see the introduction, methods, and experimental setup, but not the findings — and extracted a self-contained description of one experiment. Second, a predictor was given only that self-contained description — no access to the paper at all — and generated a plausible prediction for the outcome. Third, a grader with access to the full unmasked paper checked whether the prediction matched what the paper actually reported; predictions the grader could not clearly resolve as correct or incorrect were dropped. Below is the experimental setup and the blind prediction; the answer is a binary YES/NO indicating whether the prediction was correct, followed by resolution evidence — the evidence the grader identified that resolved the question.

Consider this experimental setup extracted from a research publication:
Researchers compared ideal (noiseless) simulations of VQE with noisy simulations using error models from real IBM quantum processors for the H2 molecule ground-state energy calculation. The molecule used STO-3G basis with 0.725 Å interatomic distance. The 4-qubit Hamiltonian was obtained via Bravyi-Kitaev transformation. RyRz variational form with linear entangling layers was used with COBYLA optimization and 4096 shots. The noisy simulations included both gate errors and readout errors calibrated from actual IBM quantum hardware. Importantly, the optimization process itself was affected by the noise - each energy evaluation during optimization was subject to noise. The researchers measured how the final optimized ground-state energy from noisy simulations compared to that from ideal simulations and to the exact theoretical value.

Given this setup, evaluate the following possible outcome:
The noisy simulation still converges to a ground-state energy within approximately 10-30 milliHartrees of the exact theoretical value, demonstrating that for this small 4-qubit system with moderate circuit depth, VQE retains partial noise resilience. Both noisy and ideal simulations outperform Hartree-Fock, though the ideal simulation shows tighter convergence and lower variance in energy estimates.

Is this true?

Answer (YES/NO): NO